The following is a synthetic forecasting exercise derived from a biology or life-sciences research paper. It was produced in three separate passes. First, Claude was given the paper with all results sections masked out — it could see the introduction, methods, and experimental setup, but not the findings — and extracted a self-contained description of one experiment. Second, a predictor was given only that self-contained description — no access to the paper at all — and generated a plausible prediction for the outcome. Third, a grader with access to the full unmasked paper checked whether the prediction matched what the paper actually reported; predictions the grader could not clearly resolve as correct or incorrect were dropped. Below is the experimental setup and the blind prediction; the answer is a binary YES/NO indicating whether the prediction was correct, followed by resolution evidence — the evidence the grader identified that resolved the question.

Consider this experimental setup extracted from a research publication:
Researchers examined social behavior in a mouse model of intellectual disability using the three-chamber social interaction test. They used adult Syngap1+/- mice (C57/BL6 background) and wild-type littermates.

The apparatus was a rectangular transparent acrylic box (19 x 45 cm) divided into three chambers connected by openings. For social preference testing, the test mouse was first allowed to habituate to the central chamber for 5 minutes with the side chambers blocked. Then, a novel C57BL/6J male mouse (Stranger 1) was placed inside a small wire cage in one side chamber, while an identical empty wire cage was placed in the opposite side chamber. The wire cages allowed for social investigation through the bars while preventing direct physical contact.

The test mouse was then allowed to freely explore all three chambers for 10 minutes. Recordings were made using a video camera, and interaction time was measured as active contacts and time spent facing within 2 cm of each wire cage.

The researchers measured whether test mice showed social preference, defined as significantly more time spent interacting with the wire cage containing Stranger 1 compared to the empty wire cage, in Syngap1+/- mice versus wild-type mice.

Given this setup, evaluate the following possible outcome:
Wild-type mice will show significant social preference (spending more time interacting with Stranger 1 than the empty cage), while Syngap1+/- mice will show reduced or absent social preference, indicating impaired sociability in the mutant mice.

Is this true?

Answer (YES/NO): NO